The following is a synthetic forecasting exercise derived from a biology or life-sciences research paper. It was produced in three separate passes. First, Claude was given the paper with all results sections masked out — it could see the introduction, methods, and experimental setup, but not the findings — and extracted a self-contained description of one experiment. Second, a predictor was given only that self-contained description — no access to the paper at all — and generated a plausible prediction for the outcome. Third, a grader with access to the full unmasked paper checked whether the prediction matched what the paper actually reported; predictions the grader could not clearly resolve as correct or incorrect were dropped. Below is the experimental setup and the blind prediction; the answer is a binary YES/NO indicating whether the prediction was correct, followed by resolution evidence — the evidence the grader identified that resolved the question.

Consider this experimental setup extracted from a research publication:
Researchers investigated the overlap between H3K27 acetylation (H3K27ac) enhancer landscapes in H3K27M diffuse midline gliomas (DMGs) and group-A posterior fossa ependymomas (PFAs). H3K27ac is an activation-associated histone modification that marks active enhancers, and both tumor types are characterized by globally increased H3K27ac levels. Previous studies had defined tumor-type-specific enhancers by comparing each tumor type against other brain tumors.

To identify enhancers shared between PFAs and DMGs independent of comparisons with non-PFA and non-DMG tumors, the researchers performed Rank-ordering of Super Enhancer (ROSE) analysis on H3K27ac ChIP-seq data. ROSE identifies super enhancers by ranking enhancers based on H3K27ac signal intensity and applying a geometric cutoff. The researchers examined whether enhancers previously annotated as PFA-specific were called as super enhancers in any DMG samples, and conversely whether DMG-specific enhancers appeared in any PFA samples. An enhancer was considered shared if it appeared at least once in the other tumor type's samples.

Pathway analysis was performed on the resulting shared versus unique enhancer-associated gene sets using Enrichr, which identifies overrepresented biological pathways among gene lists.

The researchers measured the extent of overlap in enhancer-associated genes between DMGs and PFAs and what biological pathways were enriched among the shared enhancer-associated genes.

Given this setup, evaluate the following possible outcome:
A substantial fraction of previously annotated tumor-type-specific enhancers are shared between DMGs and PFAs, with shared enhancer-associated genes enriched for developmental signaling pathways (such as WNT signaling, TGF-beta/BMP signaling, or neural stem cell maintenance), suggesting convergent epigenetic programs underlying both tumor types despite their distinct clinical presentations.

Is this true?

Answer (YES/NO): NO